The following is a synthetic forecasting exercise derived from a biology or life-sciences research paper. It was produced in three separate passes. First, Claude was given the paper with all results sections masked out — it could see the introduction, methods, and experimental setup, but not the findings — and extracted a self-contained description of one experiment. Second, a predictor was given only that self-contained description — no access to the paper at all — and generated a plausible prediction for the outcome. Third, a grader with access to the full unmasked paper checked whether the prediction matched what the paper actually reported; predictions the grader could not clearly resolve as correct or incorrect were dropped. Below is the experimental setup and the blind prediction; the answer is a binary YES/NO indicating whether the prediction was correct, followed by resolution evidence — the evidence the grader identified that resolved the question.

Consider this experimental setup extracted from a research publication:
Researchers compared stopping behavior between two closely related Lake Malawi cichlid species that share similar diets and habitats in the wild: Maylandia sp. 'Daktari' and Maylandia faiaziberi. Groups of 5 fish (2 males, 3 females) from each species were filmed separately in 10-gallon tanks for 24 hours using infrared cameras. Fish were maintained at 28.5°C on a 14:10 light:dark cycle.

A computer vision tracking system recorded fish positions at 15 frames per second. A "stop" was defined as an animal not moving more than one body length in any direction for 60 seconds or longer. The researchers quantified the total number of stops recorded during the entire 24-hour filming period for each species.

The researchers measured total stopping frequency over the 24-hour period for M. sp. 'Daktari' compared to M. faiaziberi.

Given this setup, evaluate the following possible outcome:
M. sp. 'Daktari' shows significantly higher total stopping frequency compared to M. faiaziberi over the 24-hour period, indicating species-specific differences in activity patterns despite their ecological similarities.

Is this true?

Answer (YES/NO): NO